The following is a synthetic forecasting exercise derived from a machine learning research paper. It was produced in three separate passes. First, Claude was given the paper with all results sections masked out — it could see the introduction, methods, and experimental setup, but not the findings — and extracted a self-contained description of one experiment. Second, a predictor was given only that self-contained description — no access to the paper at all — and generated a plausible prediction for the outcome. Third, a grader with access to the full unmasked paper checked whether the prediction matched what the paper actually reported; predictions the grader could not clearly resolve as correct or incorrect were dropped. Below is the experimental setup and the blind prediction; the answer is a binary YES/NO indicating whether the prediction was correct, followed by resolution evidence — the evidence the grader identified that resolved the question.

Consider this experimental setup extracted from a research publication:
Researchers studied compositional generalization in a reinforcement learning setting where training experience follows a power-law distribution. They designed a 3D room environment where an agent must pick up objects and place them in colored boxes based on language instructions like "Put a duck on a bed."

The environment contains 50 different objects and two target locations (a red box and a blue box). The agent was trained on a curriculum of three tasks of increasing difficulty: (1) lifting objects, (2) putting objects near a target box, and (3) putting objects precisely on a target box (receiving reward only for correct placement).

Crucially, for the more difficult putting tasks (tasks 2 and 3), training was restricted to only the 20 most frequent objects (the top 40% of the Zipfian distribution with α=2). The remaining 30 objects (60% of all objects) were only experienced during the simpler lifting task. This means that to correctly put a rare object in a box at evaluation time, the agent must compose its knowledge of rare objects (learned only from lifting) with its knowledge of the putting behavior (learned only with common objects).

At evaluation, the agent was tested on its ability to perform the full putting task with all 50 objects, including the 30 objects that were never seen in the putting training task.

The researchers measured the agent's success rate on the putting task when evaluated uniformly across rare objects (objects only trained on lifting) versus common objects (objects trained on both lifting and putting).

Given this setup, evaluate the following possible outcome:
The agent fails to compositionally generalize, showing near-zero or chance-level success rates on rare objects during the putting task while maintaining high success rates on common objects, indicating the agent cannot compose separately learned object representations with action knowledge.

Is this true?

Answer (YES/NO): NO